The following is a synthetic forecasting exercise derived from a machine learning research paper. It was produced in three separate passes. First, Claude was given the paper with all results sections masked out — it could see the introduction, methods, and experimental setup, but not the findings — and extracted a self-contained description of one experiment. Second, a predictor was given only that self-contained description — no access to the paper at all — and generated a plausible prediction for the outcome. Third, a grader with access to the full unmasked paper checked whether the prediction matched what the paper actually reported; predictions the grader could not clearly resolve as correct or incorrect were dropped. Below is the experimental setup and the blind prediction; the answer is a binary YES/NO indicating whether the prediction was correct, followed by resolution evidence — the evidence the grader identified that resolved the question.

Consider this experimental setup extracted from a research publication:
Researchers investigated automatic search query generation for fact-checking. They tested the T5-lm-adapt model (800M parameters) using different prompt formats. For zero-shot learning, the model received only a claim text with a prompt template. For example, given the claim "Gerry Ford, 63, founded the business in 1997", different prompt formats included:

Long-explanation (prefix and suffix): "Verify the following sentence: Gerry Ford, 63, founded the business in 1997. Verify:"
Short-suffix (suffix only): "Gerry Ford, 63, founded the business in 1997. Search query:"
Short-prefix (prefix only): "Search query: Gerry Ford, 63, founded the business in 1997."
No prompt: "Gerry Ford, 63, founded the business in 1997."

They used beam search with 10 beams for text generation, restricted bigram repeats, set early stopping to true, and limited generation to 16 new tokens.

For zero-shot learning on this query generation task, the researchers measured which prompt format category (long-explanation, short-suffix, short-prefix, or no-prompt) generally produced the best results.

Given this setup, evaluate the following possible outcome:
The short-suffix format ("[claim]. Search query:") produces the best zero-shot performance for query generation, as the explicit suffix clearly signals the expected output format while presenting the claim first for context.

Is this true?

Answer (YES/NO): NO